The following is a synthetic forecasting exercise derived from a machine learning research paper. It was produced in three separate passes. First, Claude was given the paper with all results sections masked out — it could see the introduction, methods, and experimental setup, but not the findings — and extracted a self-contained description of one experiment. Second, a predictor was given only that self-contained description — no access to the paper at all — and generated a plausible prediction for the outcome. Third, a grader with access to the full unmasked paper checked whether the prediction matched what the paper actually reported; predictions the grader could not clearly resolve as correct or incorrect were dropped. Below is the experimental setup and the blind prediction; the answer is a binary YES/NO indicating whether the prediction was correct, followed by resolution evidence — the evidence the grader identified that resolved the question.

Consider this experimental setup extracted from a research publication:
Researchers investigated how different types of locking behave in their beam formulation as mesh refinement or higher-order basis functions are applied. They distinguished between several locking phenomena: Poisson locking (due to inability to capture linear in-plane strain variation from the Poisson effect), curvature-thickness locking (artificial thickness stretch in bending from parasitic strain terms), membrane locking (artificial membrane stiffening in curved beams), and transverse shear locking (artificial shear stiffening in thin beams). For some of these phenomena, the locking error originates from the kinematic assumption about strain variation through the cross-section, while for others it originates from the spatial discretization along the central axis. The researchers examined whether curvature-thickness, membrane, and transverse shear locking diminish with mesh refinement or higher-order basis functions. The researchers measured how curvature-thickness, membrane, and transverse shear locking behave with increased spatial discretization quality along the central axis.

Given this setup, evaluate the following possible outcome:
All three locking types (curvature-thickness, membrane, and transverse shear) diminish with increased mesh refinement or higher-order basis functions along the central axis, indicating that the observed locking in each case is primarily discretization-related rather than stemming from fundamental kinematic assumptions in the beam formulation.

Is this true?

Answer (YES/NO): YES